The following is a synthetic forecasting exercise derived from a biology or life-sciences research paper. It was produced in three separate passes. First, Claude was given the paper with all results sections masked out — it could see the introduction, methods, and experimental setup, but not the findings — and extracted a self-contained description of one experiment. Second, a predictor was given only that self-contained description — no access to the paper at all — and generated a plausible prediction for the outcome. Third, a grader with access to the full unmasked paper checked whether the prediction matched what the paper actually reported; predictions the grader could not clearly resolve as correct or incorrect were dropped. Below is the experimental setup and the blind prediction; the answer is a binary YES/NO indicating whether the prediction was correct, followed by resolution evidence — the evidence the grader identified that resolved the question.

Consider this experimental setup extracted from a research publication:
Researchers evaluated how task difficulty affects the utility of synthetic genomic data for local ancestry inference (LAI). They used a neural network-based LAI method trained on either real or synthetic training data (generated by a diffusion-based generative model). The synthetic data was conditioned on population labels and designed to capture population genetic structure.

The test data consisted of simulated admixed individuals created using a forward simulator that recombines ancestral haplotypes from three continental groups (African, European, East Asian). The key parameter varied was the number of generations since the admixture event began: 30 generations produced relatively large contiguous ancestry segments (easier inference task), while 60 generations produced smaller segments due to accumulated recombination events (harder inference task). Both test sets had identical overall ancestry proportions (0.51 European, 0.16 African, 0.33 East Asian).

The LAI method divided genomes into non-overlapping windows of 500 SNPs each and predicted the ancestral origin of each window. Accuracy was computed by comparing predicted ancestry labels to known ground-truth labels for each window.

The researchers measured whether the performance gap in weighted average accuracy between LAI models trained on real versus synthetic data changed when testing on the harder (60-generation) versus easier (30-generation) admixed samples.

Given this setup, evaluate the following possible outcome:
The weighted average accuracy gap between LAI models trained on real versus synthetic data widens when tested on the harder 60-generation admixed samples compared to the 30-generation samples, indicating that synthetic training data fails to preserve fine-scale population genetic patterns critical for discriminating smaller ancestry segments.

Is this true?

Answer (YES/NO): NO